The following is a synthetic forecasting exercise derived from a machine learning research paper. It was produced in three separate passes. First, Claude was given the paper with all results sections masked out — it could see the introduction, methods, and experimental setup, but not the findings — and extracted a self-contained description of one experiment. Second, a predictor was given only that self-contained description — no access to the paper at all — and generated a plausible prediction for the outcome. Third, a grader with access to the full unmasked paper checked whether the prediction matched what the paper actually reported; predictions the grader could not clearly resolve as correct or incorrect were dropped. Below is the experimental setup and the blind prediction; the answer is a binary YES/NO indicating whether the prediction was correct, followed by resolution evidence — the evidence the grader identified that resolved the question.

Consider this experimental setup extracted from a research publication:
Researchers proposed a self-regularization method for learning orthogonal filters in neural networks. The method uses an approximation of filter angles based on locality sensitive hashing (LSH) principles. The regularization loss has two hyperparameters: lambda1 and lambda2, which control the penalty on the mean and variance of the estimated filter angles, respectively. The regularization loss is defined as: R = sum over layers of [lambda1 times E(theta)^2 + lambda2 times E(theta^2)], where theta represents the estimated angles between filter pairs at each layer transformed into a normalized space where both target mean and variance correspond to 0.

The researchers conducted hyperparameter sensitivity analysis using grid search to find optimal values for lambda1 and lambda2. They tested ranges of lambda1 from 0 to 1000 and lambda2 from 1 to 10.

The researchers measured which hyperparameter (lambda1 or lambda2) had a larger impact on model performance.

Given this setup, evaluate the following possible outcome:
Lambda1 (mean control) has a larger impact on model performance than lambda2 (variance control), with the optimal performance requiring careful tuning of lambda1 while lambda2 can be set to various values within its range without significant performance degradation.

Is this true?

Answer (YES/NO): NO